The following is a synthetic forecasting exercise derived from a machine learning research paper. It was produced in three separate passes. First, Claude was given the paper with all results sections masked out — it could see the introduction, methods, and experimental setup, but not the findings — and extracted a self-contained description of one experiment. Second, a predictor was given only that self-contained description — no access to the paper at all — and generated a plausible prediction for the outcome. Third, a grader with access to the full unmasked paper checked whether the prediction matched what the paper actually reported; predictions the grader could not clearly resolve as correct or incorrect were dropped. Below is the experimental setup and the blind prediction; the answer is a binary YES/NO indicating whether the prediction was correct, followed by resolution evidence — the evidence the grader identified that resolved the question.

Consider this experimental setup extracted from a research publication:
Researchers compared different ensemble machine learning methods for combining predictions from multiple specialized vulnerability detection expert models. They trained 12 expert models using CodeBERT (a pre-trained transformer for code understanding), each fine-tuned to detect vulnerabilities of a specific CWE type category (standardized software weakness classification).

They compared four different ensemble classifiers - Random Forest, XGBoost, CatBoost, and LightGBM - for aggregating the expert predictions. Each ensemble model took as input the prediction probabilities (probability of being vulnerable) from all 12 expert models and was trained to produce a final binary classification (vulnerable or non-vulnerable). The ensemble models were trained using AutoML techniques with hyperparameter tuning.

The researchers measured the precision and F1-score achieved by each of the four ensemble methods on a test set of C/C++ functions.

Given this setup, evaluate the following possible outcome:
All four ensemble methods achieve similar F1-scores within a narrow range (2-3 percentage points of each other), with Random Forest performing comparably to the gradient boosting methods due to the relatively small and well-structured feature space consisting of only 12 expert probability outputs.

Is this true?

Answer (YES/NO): YES